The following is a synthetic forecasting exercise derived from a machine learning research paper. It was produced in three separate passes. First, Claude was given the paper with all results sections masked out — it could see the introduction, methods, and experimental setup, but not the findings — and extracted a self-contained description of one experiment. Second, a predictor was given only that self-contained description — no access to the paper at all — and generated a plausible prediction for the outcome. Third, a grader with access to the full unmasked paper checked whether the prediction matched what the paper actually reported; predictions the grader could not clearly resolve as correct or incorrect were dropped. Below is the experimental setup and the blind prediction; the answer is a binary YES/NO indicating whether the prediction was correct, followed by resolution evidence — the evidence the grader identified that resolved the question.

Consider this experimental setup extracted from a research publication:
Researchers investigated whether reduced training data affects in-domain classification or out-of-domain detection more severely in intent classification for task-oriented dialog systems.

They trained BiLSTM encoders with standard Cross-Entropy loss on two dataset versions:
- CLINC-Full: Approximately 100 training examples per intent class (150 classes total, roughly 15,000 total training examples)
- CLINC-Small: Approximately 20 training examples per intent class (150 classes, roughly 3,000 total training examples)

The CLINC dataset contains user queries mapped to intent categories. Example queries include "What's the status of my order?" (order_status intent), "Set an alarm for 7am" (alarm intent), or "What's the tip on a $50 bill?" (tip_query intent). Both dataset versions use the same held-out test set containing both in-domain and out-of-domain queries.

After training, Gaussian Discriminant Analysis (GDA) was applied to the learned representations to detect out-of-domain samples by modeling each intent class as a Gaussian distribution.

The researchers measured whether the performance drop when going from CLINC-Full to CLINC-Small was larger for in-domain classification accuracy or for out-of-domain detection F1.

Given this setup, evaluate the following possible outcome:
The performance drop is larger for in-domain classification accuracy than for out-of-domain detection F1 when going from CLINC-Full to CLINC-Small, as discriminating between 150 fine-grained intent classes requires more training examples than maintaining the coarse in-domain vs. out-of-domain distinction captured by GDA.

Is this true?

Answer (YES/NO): NO